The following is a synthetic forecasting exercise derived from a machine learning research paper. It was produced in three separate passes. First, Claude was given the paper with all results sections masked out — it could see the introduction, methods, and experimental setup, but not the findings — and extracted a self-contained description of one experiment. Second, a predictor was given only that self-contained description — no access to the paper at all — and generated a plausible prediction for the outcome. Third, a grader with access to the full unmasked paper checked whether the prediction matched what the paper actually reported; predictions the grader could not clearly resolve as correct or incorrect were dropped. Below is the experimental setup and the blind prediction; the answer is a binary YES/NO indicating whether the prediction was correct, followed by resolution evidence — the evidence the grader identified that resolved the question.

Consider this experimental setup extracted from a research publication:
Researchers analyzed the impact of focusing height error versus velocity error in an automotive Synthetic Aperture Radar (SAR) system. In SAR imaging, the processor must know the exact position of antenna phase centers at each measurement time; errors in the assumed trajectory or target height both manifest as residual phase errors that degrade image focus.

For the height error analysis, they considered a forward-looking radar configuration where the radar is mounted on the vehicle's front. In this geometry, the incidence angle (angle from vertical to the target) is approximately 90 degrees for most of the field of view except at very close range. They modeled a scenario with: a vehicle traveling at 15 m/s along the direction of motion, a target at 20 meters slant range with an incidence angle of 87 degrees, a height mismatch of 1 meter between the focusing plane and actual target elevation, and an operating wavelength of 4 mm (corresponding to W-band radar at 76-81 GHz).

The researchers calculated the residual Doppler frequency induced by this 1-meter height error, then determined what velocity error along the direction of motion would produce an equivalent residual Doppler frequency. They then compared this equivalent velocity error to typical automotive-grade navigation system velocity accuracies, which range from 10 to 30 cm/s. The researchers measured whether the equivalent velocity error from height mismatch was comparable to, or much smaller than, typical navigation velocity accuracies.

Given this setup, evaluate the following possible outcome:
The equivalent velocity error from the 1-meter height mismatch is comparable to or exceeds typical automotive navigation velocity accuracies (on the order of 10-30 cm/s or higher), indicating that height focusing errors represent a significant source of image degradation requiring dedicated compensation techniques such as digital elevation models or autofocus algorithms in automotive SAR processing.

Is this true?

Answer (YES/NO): NO